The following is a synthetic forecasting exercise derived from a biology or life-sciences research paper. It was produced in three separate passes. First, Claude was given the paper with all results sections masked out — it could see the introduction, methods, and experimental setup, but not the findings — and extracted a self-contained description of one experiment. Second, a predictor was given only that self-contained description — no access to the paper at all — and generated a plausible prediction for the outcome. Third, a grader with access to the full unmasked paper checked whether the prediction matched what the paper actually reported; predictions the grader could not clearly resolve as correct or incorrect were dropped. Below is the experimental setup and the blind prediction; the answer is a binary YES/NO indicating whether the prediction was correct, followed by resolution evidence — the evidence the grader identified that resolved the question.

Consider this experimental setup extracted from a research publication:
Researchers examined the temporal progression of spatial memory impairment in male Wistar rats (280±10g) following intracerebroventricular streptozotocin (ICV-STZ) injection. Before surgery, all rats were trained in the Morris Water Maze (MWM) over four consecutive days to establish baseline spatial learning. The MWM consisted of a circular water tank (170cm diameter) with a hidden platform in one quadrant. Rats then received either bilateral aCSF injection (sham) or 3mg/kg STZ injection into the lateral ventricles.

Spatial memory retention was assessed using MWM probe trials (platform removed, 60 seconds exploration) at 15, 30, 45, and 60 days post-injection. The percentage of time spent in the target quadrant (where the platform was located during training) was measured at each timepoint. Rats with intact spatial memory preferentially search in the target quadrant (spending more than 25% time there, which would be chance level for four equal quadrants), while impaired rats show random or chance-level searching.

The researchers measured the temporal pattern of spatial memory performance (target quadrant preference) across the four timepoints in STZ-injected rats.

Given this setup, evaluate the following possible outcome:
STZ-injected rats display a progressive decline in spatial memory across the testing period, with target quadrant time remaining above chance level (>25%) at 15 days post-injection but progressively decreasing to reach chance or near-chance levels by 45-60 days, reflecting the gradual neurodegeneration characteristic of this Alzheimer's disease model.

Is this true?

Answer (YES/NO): YES